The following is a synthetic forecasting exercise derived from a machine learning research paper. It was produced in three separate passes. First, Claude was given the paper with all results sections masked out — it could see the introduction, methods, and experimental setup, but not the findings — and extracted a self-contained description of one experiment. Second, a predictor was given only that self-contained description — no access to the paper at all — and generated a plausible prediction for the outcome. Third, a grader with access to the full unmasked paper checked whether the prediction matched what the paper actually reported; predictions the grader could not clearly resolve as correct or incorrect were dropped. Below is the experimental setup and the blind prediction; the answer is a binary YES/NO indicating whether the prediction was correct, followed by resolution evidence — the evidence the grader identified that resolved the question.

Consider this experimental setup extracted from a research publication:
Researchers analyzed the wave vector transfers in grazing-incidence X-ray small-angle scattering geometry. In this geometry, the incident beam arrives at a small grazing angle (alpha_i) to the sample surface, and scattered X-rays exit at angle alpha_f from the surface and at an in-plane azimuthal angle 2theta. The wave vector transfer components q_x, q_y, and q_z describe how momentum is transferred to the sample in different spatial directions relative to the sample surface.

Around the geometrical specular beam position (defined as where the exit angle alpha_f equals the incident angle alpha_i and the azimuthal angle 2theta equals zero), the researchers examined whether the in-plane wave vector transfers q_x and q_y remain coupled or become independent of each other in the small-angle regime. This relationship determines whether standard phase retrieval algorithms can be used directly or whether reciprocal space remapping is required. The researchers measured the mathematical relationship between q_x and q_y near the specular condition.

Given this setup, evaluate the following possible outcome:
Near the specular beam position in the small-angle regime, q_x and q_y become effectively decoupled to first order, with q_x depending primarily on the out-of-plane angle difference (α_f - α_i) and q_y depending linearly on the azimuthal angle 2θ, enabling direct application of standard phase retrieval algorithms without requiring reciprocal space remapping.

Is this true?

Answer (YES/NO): YES